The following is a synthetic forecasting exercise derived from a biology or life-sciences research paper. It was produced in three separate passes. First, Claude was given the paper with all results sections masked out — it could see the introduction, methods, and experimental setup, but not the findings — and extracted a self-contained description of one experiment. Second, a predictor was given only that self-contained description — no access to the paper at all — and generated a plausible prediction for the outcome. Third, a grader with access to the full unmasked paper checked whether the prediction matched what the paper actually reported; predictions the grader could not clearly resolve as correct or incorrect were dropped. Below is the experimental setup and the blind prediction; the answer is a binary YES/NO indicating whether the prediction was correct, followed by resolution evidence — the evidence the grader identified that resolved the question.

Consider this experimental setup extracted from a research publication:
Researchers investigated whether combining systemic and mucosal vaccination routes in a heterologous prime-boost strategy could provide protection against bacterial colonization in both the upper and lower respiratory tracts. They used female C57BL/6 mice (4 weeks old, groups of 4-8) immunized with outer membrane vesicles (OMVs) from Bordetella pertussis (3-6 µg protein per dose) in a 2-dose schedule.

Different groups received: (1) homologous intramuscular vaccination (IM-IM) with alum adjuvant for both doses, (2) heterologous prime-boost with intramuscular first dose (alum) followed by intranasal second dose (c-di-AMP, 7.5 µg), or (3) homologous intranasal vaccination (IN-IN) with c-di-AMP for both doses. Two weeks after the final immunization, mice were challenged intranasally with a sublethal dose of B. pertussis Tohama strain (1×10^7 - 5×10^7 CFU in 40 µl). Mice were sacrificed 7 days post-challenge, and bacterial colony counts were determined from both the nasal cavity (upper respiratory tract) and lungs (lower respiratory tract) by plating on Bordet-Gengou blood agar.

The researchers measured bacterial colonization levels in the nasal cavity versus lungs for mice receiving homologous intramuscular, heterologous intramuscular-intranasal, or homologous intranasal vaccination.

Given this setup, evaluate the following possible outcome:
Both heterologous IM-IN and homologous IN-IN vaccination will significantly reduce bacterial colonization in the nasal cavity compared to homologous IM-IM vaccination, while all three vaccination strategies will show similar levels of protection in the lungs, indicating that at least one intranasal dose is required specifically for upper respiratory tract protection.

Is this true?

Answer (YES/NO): NO